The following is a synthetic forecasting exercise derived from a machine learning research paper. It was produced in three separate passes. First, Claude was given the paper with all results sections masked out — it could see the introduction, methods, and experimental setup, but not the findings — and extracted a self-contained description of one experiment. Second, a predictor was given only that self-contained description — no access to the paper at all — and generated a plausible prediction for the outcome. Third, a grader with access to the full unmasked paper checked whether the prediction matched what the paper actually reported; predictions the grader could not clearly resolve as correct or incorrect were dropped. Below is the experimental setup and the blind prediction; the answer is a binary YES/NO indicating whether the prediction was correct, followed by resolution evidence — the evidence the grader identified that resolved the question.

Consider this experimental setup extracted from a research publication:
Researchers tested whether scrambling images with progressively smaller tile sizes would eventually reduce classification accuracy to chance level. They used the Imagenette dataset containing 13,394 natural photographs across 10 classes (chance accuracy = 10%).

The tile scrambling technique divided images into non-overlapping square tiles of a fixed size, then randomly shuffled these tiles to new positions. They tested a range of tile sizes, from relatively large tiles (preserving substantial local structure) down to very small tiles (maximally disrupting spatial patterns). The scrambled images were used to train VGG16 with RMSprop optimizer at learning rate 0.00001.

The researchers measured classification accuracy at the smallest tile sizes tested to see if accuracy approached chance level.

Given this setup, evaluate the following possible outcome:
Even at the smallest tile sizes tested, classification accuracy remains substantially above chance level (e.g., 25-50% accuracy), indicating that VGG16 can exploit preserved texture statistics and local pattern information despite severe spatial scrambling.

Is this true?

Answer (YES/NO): NO